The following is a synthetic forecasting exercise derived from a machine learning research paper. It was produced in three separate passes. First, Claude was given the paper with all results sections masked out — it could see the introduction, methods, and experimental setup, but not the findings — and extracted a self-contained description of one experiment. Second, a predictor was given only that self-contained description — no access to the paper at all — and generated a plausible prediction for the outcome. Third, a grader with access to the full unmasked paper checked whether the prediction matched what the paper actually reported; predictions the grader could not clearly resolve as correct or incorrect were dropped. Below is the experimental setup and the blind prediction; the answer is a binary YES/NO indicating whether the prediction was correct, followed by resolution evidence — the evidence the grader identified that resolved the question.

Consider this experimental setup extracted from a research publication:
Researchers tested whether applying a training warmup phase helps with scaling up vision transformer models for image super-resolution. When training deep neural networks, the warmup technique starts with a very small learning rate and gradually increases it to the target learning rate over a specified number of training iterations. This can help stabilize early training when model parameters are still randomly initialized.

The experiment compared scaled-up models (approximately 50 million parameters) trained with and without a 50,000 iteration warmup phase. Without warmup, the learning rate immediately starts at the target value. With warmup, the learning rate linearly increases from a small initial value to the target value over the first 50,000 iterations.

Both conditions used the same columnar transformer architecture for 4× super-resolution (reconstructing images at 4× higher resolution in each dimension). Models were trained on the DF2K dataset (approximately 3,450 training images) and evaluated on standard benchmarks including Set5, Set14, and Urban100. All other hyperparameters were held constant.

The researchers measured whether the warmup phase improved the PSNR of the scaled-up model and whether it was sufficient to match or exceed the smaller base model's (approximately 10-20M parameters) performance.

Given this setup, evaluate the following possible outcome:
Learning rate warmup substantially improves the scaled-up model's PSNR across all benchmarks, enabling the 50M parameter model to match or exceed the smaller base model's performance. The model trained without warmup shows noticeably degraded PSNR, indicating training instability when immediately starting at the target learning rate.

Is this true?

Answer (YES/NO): NO